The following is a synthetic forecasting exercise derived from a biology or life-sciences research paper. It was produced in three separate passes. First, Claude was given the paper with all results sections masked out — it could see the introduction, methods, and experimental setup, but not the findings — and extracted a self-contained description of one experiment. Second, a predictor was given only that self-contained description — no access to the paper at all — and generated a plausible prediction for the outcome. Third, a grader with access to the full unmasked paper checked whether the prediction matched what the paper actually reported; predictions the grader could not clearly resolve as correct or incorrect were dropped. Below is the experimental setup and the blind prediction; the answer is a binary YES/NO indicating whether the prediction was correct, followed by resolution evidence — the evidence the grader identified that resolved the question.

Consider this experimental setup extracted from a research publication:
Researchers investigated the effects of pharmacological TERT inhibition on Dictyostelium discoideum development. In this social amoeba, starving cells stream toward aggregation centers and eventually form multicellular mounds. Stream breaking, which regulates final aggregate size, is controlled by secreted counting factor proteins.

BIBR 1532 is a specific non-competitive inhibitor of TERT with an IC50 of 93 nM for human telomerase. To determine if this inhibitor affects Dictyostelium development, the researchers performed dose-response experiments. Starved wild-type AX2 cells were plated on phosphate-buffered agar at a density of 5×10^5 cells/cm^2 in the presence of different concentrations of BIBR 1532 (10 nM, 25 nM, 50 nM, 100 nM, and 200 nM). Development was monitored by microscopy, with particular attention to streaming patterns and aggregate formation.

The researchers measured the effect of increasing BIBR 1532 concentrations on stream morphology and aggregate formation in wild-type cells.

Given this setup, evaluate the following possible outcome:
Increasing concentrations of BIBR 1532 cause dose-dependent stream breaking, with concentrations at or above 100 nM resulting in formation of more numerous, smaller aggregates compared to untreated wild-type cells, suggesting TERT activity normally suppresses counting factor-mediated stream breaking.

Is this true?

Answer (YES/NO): YES